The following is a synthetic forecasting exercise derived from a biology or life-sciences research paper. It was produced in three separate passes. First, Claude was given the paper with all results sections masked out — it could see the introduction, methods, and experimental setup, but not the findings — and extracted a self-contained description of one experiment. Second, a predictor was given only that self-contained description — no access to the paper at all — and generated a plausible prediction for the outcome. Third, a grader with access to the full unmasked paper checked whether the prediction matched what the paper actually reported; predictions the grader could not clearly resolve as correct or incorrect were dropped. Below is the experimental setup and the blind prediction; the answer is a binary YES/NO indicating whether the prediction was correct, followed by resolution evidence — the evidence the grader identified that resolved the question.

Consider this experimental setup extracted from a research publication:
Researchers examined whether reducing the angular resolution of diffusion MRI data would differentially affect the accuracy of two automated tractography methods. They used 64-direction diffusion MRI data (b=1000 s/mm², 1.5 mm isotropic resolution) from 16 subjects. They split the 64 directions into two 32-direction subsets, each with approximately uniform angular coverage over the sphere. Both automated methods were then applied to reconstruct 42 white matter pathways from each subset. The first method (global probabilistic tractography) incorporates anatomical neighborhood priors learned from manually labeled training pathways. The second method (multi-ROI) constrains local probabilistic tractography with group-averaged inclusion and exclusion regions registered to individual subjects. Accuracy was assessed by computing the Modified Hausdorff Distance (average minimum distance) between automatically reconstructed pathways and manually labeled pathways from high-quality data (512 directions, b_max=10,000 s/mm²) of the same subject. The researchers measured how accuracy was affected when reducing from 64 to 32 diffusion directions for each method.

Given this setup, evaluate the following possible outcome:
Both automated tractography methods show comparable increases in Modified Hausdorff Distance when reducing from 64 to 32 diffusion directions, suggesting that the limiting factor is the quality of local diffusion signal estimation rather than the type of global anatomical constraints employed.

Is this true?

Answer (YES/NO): NO